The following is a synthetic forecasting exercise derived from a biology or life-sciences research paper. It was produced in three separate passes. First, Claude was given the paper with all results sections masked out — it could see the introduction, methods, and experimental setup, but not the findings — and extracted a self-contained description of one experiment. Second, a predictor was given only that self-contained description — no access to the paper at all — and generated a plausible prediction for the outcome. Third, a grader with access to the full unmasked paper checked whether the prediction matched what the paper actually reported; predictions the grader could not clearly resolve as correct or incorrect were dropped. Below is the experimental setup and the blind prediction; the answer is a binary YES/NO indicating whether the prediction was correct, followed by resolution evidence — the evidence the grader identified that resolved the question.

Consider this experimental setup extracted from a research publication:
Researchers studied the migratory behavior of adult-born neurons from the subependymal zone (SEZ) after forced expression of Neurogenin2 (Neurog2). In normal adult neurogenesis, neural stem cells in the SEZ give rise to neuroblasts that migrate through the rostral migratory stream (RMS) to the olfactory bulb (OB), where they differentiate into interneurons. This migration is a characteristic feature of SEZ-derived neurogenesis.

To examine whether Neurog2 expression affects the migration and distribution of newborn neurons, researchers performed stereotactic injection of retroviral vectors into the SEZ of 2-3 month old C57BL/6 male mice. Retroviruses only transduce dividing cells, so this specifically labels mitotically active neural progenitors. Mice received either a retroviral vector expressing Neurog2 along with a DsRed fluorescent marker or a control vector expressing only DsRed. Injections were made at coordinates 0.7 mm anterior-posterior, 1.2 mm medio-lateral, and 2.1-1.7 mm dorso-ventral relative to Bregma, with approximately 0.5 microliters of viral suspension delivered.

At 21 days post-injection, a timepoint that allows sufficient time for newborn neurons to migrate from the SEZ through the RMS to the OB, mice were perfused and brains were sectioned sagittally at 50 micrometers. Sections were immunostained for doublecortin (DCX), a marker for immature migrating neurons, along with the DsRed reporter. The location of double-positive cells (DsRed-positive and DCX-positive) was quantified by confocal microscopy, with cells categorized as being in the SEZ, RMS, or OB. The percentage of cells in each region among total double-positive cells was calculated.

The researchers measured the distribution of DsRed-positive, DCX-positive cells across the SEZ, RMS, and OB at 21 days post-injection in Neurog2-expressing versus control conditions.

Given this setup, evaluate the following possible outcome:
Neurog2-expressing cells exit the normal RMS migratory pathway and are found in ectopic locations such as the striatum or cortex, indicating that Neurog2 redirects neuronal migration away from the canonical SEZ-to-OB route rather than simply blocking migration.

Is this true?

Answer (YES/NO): YES